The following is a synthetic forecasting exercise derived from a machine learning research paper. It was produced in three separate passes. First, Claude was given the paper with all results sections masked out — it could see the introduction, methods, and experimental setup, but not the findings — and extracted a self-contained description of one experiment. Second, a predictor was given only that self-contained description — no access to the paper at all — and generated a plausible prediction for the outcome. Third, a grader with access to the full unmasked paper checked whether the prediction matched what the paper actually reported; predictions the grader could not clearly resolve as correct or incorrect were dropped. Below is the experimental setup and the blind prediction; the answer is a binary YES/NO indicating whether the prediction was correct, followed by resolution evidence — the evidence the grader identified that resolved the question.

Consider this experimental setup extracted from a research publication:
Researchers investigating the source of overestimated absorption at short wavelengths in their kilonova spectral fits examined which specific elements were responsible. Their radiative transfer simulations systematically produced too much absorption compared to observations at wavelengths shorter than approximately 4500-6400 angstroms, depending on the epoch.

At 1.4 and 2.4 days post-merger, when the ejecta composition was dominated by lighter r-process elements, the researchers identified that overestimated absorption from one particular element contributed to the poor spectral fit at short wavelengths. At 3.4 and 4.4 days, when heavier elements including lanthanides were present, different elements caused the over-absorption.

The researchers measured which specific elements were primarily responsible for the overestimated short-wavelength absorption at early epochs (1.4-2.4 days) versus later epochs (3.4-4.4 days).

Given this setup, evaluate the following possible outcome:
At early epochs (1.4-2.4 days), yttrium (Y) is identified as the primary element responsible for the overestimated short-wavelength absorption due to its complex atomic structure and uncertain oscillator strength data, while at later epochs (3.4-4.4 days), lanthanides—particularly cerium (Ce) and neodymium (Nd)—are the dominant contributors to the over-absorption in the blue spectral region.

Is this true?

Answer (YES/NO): NO